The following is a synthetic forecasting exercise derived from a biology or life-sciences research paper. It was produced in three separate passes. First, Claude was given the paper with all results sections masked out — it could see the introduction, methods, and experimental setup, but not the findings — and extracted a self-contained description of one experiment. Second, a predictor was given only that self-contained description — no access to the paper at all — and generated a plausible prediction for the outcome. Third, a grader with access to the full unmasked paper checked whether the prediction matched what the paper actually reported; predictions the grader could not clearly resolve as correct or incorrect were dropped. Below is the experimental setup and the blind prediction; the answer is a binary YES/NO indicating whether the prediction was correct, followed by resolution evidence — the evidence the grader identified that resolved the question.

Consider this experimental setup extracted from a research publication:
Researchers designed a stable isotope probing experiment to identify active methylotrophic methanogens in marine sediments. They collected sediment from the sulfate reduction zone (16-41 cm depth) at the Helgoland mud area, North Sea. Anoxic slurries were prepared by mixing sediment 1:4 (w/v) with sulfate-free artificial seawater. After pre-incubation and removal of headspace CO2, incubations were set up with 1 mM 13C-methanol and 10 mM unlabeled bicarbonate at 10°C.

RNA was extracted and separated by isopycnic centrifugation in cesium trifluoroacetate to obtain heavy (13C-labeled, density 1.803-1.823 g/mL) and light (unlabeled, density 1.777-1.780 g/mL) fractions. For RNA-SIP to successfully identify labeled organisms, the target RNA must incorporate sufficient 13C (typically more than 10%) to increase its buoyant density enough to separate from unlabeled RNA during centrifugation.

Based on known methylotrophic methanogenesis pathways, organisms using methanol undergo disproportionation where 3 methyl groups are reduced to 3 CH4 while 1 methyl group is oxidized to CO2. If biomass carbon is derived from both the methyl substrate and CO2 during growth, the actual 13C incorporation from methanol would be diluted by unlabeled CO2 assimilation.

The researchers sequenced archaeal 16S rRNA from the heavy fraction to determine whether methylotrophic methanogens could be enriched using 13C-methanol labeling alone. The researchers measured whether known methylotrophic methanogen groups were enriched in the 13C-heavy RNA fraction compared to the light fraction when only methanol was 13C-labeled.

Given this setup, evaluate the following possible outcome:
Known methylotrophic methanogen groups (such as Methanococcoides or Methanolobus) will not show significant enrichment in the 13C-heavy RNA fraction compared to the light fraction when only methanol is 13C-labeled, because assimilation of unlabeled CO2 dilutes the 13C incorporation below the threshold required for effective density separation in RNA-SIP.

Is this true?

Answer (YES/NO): YES